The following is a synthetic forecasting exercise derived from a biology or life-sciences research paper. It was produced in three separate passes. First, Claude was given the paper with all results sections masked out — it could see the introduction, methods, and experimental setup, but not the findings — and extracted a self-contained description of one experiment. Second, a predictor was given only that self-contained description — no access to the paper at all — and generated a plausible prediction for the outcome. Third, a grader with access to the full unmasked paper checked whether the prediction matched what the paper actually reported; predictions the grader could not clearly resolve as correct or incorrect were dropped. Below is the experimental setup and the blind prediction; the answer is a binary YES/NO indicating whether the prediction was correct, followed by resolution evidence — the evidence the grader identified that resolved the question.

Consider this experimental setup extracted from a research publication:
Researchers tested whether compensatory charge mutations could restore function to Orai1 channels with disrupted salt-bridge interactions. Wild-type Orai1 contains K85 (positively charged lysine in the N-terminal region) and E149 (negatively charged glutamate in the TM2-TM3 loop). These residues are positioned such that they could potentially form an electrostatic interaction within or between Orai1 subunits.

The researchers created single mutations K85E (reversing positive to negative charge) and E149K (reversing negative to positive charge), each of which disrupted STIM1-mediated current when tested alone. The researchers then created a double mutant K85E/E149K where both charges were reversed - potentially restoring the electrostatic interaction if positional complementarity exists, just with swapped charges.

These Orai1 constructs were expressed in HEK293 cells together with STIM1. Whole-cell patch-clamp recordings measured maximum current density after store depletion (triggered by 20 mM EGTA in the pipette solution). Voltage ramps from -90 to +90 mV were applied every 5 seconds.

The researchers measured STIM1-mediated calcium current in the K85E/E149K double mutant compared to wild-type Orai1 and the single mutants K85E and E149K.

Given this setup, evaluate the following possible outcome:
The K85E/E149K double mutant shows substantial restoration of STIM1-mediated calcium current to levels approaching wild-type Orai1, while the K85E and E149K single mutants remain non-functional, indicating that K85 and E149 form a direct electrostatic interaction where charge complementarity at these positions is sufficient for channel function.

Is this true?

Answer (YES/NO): NO